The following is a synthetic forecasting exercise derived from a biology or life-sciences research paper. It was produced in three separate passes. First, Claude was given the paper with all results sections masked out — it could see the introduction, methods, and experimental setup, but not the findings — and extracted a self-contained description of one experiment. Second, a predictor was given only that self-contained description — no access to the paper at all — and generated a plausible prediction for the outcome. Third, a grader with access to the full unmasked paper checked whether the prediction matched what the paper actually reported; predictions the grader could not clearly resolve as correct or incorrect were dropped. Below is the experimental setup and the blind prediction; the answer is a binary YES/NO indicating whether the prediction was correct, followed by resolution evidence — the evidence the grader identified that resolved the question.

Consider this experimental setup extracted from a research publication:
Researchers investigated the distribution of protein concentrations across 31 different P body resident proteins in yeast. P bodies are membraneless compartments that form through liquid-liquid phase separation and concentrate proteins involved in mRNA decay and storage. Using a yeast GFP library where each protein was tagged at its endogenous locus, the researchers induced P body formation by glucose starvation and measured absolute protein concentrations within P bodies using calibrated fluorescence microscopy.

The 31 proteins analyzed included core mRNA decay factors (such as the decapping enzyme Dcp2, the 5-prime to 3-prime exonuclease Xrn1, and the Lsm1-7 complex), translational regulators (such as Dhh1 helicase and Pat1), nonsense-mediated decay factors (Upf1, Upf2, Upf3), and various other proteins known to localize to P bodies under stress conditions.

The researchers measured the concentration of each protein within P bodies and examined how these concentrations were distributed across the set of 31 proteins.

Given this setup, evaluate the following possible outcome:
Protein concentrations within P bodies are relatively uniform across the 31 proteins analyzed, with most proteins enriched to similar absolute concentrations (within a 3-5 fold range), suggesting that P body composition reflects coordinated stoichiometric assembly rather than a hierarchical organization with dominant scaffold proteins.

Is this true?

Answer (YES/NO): NO